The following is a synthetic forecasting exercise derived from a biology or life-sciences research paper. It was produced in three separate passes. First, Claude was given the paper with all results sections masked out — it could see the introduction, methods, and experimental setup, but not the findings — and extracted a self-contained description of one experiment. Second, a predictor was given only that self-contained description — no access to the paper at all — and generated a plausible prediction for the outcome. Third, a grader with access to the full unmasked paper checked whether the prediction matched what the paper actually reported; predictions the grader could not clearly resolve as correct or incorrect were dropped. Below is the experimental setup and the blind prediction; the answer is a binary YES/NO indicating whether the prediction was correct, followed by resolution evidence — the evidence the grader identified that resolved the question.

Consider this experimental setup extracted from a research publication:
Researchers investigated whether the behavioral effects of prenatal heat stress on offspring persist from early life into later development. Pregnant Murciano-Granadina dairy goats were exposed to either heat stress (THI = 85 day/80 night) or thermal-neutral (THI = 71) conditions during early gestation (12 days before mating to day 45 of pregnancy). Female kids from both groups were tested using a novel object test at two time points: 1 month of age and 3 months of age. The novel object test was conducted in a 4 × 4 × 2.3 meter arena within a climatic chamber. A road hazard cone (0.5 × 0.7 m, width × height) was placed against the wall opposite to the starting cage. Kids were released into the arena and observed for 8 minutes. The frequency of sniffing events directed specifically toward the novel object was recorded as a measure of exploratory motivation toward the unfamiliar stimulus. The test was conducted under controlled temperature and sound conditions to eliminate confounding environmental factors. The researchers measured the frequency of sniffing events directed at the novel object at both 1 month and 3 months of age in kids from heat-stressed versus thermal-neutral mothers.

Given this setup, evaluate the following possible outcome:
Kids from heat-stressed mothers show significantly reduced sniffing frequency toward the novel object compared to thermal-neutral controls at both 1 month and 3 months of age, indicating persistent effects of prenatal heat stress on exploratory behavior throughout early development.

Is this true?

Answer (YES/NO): NO